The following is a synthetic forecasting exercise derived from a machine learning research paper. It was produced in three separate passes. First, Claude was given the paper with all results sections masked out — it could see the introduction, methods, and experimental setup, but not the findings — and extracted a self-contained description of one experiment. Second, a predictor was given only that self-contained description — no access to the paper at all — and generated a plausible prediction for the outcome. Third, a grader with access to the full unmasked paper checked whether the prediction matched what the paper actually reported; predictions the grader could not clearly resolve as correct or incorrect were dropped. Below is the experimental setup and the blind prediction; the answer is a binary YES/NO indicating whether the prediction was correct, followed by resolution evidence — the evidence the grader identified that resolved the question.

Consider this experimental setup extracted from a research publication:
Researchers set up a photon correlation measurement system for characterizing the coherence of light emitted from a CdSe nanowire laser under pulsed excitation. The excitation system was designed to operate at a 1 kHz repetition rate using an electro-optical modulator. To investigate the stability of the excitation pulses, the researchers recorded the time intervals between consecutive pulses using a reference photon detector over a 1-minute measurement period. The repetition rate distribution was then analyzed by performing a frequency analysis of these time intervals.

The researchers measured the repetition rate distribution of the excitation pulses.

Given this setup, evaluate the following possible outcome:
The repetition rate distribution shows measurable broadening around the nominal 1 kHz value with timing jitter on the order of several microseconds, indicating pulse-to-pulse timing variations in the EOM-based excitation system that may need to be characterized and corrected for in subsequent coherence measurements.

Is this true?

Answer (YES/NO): NO